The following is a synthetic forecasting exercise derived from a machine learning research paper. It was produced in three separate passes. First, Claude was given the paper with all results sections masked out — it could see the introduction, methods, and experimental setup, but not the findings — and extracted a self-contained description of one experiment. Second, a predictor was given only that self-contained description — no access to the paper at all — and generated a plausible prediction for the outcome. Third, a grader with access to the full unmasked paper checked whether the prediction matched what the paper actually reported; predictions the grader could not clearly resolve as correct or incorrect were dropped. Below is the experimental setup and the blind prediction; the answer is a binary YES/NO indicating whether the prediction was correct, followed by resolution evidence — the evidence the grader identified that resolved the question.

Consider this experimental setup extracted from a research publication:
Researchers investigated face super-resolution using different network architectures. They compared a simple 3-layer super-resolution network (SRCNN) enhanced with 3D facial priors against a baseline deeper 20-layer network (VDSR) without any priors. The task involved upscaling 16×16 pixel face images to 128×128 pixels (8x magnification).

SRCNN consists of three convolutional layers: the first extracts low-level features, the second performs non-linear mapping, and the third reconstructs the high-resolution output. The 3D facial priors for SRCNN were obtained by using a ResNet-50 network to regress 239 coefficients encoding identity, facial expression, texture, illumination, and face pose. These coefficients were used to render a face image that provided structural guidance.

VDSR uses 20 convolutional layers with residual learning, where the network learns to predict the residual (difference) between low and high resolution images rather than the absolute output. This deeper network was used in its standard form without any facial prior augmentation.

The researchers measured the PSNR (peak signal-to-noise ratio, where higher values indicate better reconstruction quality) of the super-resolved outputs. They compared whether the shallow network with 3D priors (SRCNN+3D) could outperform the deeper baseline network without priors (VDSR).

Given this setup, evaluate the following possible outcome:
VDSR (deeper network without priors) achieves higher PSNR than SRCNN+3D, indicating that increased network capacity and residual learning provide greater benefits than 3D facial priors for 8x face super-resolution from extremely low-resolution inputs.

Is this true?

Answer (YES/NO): NO